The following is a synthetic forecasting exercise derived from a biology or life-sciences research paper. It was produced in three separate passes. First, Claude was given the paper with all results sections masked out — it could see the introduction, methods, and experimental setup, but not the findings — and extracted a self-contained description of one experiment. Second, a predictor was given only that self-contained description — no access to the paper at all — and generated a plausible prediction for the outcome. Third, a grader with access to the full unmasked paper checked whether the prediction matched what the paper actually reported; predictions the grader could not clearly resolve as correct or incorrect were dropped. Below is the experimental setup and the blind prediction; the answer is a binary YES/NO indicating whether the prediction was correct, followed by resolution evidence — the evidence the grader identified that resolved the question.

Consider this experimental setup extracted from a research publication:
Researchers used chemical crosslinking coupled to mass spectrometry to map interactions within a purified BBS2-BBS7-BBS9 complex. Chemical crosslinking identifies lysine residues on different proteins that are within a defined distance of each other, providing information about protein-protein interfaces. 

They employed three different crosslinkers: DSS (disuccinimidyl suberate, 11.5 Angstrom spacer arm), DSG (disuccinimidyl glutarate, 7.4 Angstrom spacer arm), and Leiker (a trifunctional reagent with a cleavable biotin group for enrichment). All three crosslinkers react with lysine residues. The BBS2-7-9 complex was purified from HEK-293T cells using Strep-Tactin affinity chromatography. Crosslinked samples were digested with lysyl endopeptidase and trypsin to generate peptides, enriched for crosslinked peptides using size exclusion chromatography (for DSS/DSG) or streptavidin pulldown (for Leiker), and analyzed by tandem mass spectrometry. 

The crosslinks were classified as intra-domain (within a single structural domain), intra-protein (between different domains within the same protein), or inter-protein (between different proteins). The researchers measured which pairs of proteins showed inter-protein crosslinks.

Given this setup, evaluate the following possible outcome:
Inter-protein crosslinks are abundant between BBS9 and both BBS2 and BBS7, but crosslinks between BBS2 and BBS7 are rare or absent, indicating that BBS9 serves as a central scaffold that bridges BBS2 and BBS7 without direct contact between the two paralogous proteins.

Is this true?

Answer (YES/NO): NO